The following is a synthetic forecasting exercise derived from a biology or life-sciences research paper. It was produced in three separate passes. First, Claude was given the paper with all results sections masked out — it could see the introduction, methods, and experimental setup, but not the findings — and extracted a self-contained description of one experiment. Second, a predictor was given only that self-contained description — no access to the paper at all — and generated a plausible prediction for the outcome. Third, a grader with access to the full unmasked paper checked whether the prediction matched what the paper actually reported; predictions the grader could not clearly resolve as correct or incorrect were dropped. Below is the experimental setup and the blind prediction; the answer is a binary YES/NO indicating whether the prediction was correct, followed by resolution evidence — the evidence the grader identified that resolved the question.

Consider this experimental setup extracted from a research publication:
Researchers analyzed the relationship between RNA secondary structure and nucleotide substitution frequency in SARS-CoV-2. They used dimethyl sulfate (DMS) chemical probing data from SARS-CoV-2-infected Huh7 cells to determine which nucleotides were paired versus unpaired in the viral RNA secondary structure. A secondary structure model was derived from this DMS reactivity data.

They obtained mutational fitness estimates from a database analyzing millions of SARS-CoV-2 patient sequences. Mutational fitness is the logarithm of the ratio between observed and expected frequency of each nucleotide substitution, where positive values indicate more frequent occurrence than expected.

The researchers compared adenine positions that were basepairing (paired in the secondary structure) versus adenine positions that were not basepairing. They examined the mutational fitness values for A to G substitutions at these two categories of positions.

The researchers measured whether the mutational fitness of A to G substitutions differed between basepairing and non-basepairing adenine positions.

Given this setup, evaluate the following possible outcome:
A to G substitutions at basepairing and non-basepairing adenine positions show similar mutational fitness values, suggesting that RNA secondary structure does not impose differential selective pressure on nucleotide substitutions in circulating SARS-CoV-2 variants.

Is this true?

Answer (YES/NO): YES